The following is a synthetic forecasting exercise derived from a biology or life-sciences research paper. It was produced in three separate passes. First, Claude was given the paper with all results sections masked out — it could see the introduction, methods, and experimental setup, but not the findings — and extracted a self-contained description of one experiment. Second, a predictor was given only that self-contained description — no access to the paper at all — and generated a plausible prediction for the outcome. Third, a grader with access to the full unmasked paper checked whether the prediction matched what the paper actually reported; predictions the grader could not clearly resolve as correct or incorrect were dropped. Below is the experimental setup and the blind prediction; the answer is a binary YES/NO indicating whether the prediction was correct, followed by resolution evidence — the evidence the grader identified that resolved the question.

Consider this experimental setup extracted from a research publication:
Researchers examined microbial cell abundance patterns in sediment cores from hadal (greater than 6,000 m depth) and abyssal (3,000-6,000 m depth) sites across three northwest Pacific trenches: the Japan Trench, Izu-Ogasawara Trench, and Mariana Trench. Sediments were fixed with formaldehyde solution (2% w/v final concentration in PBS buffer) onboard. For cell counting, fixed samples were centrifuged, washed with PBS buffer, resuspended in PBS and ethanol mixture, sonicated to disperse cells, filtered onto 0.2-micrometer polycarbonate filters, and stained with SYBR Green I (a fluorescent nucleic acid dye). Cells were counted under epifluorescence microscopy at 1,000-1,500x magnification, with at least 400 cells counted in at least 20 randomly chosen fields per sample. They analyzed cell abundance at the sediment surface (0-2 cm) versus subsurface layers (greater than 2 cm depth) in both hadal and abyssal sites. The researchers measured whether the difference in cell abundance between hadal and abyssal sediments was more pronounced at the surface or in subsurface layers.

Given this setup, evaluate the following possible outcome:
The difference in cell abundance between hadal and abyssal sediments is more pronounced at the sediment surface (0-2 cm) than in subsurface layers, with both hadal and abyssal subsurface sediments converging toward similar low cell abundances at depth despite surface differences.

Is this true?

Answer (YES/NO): NO